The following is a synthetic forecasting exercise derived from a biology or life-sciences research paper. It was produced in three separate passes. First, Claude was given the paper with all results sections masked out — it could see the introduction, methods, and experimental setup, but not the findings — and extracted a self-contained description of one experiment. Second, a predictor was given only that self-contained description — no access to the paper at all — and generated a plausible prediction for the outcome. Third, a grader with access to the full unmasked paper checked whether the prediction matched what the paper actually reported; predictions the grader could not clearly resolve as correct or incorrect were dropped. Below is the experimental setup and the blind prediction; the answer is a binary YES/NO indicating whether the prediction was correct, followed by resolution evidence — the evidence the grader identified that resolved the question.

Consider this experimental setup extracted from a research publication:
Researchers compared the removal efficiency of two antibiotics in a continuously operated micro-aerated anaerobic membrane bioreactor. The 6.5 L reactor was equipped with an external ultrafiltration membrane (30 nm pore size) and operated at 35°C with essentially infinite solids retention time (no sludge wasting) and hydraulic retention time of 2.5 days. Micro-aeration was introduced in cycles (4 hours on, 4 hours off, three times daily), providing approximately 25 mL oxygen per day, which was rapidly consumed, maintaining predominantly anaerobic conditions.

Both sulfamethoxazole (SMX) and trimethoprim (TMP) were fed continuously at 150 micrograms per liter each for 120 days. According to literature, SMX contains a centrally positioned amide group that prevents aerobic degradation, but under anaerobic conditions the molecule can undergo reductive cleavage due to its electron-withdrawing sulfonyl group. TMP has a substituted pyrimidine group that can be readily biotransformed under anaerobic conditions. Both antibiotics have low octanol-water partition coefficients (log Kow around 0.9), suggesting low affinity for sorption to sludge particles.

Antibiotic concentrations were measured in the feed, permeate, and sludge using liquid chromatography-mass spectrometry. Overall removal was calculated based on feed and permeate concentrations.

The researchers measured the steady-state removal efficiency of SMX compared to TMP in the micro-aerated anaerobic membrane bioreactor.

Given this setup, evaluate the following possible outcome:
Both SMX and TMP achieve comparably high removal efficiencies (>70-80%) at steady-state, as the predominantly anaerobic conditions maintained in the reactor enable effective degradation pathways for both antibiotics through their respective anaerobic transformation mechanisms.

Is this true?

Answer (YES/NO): NO